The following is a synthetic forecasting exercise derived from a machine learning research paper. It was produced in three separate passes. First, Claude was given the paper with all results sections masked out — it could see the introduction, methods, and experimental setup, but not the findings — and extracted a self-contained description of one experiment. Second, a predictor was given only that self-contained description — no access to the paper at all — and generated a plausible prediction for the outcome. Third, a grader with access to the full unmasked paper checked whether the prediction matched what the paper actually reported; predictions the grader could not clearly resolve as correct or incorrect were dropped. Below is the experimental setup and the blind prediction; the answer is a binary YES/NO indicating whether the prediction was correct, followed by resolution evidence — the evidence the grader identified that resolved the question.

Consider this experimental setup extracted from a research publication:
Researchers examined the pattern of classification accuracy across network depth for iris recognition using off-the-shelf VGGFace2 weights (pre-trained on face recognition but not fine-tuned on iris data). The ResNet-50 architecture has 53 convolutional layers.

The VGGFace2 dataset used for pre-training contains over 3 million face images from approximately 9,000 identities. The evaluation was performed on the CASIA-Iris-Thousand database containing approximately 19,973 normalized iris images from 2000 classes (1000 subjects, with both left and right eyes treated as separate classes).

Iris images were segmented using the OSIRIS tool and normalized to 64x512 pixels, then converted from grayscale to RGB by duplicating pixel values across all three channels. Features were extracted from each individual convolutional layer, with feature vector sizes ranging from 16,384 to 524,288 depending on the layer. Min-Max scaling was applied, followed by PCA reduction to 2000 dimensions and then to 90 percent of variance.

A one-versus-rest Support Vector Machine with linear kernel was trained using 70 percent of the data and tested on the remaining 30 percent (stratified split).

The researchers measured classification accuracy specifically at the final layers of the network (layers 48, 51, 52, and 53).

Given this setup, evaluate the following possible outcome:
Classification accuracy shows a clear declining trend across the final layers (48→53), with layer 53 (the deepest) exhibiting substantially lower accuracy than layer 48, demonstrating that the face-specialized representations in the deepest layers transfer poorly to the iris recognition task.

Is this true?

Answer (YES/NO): NO